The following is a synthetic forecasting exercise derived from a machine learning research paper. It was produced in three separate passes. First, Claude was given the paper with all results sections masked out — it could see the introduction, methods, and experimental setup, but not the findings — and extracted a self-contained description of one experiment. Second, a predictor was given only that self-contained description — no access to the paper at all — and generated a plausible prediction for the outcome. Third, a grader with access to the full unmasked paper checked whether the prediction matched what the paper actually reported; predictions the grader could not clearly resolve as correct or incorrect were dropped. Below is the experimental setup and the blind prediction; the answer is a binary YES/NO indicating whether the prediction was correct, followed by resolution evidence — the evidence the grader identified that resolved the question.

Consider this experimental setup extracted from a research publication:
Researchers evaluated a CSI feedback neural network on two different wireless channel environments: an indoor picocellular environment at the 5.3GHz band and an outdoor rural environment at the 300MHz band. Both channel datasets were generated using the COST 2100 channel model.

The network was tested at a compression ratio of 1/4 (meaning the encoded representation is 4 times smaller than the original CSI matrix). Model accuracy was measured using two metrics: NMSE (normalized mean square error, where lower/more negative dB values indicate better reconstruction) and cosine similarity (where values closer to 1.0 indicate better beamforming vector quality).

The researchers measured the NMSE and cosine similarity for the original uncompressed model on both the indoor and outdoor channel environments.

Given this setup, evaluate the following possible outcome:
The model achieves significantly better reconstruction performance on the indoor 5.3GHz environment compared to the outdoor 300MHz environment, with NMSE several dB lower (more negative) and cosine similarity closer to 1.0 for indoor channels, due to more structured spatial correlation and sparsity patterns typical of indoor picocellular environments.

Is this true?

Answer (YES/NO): YES